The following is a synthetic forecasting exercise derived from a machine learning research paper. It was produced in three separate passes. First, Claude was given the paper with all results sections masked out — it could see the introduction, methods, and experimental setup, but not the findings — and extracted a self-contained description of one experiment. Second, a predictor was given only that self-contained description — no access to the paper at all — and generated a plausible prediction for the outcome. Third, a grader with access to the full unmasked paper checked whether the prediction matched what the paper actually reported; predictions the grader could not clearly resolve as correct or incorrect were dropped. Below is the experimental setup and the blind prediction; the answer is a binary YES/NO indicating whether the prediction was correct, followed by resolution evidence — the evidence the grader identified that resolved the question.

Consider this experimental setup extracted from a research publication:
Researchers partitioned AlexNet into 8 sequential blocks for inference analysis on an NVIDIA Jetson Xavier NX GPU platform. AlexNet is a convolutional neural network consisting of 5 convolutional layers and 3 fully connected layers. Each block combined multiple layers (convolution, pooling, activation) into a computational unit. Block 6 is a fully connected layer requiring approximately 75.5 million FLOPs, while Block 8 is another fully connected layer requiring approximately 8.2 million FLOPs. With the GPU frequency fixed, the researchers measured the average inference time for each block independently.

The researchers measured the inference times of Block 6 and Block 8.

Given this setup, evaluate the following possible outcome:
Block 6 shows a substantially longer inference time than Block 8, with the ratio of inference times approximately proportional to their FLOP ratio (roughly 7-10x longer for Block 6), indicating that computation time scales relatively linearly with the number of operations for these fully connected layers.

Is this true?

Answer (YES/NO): NO